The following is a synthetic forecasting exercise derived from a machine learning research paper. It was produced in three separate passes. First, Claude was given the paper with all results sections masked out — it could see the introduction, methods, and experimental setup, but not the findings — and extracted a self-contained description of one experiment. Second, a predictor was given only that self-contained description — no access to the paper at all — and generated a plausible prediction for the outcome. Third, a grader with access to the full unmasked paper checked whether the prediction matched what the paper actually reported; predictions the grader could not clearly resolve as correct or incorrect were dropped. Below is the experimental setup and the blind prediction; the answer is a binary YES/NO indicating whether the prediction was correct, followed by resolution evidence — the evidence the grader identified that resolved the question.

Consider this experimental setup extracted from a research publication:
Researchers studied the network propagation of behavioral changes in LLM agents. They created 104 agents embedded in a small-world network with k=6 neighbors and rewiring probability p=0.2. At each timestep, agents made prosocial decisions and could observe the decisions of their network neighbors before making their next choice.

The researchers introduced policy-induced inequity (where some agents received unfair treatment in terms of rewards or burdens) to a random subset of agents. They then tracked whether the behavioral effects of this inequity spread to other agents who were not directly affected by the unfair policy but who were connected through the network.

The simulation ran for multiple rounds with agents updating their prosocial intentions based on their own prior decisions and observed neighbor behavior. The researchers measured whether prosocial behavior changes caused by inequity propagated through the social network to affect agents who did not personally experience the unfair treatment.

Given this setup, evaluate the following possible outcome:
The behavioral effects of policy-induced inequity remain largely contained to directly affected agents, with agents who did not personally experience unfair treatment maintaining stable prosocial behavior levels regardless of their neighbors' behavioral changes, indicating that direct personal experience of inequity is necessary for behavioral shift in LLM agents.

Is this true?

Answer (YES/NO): NO